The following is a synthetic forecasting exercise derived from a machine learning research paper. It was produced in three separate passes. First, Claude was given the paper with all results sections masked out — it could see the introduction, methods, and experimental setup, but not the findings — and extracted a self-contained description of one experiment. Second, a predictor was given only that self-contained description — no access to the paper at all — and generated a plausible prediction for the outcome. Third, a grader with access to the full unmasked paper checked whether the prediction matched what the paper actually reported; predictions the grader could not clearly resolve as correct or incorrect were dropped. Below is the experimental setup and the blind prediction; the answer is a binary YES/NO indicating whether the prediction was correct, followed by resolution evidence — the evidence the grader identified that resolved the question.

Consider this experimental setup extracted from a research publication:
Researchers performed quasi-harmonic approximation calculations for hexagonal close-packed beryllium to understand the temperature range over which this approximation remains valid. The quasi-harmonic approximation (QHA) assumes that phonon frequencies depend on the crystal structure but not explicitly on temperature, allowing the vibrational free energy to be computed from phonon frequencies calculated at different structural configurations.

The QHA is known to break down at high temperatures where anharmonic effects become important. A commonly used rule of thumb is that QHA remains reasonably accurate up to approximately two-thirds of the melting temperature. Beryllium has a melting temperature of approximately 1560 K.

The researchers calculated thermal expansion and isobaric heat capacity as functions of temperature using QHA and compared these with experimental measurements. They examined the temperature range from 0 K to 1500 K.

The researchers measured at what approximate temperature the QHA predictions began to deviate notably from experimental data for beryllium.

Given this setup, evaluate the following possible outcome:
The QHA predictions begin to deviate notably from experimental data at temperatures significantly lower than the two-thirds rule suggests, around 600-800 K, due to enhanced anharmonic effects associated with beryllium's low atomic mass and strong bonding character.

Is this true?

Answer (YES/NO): NO